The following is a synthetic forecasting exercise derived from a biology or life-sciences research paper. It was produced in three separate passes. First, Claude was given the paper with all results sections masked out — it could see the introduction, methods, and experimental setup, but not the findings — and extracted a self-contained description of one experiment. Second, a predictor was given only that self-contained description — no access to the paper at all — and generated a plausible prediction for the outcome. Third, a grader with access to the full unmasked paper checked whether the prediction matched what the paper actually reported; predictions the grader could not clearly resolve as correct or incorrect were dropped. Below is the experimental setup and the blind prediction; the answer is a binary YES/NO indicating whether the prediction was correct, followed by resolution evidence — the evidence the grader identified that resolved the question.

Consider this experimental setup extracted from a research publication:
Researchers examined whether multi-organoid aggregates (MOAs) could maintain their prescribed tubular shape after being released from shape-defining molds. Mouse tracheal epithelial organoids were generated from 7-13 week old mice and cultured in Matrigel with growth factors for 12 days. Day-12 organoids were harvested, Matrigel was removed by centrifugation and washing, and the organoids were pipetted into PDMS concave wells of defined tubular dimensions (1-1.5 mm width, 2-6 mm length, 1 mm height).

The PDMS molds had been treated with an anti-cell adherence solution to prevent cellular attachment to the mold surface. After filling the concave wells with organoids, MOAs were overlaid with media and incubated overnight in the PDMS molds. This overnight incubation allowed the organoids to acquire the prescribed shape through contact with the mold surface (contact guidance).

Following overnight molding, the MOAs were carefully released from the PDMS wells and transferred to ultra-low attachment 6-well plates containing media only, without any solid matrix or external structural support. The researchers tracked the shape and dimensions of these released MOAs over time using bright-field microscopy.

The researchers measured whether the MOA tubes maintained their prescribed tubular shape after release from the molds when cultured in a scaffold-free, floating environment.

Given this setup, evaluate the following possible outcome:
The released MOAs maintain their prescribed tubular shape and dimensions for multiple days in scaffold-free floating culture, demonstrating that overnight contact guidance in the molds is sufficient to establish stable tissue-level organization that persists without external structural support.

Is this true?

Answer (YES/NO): YES